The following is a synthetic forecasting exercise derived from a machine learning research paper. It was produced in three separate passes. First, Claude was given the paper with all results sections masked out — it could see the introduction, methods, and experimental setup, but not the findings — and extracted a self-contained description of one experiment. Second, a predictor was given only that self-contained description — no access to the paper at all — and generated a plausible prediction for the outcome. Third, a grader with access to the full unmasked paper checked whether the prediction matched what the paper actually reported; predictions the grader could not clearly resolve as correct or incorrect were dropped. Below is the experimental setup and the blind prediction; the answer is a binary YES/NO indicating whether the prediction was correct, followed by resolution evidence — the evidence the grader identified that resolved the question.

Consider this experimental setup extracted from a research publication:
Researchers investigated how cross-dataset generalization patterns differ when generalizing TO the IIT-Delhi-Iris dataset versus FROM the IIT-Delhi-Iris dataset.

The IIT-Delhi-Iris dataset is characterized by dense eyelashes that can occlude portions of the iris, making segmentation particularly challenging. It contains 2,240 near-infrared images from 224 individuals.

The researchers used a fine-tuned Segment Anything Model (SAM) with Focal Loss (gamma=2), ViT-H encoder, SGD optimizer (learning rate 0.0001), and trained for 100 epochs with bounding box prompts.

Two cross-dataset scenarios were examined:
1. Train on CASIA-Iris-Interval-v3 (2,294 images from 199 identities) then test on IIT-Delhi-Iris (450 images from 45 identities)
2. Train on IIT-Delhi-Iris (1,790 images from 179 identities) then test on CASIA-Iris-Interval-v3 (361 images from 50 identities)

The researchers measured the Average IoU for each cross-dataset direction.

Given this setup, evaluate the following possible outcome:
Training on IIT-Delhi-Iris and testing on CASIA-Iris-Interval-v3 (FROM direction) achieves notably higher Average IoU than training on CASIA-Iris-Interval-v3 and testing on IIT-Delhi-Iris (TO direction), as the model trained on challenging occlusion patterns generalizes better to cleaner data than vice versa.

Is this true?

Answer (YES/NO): YES